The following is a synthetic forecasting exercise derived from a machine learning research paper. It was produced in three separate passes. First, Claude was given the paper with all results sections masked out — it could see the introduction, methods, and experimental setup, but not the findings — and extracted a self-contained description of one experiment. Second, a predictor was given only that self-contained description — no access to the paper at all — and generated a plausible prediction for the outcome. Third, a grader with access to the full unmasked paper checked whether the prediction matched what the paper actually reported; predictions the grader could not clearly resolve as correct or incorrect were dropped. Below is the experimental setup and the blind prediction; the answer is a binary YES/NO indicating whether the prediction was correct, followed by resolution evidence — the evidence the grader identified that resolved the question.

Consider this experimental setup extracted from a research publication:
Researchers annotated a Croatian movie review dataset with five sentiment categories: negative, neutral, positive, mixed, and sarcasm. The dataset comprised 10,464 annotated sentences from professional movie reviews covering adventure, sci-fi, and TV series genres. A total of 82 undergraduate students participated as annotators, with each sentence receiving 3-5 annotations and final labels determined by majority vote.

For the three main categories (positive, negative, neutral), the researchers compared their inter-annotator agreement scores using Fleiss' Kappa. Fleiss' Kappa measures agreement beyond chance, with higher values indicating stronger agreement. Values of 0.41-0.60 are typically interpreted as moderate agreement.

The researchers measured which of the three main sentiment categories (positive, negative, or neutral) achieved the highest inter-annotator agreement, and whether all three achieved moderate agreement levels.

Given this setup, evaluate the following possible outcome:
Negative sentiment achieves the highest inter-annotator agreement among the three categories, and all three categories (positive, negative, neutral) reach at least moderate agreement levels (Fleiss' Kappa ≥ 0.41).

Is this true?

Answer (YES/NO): NO